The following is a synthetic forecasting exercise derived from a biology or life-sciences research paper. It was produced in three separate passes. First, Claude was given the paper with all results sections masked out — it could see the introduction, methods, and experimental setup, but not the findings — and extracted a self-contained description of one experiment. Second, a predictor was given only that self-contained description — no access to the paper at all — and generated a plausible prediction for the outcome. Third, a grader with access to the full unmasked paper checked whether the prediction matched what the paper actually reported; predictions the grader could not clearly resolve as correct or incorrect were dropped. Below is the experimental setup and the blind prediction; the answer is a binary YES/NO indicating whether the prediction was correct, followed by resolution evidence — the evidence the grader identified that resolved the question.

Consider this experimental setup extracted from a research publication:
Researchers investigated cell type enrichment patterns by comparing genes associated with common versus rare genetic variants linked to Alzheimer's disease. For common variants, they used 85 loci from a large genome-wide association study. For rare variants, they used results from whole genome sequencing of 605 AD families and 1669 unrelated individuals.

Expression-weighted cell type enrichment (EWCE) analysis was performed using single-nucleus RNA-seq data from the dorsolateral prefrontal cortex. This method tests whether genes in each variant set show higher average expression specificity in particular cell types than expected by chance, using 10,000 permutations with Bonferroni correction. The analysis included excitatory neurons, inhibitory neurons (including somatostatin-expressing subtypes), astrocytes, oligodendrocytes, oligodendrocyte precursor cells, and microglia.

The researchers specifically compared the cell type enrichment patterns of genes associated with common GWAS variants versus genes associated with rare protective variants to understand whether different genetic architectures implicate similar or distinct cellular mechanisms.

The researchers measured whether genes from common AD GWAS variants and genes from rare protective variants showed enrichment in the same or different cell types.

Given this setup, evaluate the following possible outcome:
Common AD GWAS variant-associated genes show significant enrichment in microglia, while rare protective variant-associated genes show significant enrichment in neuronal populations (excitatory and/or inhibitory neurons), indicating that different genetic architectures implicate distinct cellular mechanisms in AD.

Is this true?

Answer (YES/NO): YES